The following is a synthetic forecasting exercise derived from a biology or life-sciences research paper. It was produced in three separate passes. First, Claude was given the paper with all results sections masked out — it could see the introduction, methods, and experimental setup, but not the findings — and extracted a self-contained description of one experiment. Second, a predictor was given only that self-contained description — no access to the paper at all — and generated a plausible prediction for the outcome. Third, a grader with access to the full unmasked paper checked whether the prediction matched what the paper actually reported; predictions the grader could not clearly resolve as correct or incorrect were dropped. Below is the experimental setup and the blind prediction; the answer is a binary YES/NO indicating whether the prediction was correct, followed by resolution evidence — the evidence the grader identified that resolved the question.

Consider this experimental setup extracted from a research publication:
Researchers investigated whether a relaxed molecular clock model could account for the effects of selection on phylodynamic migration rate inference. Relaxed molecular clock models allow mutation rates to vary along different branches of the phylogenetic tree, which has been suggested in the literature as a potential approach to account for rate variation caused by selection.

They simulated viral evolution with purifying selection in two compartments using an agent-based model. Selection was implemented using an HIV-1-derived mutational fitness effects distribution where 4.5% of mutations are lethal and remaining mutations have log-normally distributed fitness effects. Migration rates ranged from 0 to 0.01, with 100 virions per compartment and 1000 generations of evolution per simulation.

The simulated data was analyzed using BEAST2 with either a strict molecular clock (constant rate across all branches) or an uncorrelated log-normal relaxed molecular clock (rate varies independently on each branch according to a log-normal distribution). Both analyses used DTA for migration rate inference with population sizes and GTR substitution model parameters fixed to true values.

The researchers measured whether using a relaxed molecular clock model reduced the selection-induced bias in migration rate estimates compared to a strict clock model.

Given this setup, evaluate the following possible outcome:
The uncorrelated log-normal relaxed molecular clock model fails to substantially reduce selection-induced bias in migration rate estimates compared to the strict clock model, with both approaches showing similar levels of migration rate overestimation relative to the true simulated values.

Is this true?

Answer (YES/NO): NO